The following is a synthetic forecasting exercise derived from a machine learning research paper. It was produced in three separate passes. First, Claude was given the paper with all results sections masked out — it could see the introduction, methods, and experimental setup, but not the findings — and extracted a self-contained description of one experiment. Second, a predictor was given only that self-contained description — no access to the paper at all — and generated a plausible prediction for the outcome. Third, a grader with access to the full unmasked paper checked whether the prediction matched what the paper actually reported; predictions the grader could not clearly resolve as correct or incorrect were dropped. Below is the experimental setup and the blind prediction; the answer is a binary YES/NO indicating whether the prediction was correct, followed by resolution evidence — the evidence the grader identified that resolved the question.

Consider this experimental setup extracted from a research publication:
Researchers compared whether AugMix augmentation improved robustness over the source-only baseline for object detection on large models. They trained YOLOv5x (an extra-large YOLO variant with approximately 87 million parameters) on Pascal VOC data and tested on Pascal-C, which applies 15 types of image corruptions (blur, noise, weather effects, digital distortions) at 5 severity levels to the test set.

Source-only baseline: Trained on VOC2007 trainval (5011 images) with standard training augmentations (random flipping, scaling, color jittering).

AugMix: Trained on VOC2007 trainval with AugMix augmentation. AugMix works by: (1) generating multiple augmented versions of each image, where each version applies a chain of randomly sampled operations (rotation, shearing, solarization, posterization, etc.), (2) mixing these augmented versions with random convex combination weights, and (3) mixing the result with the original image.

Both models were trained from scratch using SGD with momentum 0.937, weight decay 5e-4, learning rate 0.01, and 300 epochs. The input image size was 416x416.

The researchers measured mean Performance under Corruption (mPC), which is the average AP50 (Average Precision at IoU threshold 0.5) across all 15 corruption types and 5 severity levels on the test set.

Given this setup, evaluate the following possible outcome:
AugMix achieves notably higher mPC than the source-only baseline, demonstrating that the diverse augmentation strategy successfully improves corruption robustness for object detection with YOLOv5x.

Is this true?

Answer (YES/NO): NO